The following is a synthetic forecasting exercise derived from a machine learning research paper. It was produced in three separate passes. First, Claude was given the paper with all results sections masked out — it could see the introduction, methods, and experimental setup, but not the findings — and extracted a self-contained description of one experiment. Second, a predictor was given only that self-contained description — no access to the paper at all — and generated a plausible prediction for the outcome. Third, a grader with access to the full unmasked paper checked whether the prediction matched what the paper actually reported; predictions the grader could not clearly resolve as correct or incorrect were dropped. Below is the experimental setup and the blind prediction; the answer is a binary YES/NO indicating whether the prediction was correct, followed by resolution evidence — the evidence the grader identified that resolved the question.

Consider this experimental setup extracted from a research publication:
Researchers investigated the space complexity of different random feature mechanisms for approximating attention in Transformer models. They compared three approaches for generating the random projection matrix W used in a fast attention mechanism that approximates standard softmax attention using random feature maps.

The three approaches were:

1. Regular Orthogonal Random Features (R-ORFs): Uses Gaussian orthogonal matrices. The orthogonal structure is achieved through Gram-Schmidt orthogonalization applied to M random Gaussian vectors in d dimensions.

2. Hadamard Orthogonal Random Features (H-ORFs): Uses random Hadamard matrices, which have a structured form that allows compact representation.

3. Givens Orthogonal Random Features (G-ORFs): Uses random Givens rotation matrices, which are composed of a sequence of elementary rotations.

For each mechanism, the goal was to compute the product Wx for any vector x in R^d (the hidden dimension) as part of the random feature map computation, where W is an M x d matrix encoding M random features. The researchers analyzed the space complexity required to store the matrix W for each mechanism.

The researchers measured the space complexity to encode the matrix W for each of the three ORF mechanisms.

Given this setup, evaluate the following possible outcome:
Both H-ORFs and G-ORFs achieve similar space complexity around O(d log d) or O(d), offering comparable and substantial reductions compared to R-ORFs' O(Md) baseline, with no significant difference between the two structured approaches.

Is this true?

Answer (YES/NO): NO